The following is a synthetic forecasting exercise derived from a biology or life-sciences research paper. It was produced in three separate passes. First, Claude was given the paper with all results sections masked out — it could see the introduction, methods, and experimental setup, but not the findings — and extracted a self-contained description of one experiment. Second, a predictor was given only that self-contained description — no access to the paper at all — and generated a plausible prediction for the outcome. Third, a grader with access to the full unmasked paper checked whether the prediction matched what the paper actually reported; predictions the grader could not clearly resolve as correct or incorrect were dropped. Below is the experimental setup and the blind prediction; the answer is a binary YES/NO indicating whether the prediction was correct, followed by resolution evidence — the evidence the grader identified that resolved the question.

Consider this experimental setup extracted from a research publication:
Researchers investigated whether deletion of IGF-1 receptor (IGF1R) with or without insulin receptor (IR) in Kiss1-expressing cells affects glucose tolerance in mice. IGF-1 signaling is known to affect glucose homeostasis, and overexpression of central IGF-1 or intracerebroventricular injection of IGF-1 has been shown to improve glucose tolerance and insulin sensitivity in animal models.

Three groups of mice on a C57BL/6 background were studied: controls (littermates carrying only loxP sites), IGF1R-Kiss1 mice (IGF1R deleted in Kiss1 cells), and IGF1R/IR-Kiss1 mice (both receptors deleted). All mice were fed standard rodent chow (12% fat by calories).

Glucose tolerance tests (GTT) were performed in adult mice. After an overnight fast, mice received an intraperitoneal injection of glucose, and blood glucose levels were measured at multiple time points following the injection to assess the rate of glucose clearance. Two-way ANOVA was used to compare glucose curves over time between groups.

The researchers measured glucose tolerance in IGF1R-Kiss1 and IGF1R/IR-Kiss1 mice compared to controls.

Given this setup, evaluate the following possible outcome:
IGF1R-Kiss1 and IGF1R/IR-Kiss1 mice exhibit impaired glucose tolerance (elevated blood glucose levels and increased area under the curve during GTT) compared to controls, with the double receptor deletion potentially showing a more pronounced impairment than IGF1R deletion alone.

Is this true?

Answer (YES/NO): NO